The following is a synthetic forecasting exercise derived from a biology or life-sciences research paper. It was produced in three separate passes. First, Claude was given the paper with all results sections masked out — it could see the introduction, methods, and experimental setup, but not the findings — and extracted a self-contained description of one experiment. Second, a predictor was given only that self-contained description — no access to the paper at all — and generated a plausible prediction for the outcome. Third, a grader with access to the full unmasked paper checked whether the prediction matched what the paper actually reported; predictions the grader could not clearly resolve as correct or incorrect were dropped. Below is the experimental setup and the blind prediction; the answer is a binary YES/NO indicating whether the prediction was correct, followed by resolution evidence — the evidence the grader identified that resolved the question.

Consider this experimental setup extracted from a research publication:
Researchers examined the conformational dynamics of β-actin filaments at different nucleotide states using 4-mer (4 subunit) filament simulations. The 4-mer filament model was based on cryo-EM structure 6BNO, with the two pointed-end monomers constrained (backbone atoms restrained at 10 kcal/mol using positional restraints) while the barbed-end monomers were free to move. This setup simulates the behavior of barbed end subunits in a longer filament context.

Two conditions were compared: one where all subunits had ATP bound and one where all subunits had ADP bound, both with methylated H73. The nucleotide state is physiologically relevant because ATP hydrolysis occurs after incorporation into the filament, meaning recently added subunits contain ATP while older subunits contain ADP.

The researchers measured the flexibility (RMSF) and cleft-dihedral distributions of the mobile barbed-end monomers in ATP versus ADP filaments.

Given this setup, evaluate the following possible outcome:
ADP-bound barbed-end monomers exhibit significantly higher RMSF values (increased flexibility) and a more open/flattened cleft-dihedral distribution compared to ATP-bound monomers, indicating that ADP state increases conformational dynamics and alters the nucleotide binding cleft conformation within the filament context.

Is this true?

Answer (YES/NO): NO